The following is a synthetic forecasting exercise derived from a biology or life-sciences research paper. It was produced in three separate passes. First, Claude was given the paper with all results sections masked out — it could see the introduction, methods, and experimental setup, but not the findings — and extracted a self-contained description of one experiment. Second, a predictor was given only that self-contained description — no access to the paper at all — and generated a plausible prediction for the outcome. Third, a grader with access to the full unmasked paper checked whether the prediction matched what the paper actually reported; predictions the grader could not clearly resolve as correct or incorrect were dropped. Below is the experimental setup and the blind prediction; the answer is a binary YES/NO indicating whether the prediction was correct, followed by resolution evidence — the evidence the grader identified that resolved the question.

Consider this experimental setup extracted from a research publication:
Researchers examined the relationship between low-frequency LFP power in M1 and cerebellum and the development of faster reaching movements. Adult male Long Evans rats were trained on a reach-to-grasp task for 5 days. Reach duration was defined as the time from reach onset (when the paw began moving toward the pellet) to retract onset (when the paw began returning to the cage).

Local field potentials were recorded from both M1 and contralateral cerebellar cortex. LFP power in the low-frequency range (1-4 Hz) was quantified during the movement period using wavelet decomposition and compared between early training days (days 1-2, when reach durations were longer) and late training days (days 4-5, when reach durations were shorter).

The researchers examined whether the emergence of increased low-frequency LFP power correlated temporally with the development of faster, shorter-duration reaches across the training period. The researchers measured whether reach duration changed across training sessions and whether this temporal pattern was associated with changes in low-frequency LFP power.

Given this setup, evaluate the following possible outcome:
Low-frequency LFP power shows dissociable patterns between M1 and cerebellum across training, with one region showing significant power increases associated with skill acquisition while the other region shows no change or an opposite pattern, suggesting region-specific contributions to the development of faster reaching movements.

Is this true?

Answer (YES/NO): NO